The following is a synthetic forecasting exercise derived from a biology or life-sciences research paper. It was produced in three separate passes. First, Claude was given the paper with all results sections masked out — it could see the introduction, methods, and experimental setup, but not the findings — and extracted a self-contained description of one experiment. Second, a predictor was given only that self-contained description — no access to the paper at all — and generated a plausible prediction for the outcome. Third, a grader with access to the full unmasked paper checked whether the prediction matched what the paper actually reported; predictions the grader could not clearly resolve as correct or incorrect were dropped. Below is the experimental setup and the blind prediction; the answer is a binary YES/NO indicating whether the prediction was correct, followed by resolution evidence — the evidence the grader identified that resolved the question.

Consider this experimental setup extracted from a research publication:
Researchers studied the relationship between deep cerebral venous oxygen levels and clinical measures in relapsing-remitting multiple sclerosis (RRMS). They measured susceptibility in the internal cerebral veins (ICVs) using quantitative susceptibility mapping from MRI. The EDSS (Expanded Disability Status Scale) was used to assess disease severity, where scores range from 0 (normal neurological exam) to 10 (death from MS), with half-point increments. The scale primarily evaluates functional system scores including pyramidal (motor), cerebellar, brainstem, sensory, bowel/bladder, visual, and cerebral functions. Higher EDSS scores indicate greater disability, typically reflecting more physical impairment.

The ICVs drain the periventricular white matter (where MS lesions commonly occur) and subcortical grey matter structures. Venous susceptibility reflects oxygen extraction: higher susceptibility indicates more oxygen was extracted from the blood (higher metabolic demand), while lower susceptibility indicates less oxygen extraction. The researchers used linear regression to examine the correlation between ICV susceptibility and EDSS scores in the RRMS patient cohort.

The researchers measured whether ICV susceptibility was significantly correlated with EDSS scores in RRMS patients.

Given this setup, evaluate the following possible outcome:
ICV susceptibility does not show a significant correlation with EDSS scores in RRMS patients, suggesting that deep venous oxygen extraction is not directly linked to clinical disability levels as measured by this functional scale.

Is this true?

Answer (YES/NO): YES